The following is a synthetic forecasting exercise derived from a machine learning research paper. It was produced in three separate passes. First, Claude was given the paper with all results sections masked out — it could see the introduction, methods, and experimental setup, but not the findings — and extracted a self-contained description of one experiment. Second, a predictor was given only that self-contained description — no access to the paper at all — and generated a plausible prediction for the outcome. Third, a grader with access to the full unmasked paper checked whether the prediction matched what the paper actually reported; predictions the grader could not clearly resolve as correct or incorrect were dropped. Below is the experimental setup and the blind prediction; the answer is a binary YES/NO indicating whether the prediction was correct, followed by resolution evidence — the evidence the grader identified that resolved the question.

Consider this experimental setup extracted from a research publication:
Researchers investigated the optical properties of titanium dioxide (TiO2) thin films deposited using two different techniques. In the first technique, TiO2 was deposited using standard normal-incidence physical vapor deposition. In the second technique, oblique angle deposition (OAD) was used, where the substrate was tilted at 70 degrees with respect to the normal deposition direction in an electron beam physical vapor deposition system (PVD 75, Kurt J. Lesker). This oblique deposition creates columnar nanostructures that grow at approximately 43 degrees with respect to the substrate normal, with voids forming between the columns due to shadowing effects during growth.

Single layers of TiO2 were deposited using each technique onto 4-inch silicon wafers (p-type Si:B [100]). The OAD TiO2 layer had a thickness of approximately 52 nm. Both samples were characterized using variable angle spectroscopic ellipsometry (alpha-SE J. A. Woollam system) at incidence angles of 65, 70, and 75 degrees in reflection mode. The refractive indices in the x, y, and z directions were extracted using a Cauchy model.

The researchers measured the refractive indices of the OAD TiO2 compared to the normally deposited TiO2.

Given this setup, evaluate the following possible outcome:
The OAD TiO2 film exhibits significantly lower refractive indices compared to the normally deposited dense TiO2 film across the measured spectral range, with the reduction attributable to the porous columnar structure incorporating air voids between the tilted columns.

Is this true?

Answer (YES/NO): YES